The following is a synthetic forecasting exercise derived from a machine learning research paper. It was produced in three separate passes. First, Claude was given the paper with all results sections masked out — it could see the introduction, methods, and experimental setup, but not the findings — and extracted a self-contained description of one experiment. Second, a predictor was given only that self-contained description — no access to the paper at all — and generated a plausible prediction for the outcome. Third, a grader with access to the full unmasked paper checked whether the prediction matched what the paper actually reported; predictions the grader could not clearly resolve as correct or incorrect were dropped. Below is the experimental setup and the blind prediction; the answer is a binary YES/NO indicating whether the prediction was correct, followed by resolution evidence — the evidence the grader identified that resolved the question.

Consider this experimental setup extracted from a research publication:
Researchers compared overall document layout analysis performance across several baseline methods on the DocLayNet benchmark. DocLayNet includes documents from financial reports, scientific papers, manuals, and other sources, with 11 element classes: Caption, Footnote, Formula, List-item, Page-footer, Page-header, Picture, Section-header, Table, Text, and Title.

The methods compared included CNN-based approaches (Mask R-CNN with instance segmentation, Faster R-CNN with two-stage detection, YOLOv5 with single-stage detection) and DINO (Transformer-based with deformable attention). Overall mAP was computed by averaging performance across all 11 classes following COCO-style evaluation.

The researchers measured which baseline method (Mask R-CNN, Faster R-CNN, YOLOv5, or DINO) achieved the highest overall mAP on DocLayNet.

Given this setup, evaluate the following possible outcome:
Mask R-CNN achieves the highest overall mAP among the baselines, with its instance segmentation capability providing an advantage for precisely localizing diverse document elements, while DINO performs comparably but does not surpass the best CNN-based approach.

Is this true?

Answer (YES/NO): NO